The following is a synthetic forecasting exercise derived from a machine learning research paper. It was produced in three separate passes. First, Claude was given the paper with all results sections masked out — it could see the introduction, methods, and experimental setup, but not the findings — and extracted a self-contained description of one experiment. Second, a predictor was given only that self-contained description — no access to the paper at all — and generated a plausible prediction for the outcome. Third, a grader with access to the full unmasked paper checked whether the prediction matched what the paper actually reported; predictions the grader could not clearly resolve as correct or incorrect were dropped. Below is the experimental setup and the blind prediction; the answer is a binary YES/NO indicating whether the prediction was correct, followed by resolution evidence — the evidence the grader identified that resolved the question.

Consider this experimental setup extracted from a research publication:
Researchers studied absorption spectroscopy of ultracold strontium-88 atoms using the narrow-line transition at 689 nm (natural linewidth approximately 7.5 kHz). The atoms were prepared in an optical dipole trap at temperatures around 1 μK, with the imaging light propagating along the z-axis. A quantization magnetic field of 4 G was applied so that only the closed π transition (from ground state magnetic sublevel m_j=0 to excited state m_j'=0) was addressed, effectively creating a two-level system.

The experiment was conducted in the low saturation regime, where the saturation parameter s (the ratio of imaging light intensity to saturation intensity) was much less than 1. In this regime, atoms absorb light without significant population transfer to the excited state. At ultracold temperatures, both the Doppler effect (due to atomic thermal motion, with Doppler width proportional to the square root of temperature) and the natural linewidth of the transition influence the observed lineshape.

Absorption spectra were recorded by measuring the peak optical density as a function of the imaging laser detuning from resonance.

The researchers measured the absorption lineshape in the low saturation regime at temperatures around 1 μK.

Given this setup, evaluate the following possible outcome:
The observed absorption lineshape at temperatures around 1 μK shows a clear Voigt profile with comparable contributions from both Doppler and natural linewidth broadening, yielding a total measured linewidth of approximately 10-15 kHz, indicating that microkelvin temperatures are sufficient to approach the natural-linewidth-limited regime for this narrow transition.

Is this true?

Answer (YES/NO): NO